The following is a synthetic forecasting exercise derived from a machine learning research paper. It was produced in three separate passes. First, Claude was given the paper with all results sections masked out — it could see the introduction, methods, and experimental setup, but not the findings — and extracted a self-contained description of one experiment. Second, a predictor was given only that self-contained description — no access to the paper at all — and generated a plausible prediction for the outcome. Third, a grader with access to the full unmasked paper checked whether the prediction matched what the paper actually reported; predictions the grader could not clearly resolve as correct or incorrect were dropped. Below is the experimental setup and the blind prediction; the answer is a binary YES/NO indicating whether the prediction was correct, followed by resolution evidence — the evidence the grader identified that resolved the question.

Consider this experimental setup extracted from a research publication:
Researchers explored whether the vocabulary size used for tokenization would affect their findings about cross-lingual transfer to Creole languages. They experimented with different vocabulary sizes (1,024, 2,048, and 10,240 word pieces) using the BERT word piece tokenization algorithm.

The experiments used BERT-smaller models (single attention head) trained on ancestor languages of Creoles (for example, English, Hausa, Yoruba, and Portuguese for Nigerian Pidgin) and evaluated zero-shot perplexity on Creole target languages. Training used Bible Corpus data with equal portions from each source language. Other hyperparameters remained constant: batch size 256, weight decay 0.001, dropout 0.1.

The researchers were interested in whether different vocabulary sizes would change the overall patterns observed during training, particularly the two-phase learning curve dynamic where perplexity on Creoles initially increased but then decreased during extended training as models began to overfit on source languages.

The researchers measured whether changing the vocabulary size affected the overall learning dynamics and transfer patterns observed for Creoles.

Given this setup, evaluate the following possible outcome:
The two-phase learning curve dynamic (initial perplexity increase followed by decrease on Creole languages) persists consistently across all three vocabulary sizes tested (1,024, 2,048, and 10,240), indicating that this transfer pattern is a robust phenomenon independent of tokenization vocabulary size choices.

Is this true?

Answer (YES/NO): YES